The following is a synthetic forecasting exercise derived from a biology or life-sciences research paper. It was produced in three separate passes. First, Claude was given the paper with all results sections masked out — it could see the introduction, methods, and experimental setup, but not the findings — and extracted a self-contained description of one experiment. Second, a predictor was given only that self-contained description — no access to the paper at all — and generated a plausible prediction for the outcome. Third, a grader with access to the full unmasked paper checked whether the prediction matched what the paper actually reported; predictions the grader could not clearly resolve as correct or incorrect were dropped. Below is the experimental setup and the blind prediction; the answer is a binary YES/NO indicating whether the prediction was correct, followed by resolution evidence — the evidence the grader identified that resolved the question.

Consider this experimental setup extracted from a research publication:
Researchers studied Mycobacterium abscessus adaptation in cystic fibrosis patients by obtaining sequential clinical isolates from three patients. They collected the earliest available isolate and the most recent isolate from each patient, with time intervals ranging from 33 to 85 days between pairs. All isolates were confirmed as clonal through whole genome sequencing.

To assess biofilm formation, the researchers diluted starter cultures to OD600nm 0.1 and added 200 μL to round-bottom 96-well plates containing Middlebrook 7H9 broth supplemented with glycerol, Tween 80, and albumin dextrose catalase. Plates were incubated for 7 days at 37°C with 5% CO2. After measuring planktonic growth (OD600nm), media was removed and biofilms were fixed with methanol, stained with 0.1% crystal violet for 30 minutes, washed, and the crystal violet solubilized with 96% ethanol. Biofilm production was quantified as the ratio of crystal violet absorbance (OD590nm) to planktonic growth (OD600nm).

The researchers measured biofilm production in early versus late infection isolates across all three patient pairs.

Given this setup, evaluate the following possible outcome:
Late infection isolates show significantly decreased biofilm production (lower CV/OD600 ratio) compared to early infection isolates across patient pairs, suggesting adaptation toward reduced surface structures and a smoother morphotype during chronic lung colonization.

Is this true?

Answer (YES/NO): NO